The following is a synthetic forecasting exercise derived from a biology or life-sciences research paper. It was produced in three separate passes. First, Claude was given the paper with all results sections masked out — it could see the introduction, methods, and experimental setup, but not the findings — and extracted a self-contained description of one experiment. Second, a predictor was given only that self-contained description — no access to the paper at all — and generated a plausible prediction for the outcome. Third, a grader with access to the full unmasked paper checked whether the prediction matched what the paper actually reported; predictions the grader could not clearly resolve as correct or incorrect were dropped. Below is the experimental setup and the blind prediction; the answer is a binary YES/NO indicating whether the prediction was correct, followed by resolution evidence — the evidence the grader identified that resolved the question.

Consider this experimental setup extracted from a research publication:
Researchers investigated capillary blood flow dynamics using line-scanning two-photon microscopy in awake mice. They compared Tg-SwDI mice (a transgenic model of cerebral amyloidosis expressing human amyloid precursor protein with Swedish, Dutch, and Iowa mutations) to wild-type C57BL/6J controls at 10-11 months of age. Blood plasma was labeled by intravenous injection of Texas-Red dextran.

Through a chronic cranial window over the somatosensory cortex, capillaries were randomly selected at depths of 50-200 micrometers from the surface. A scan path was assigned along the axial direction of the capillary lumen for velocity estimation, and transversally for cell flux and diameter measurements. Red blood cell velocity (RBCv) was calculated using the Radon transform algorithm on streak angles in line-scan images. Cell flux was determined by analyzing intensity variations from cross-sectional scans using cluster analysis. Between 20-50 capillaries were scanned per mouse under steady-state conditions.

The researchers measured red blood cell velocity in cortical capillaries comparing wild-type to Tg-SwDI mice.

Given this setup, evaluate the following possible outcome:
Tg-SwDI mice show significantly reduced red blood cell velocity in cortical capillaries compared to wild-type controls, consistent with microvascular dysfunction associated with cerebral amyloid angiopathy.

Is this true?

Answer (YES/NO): YES